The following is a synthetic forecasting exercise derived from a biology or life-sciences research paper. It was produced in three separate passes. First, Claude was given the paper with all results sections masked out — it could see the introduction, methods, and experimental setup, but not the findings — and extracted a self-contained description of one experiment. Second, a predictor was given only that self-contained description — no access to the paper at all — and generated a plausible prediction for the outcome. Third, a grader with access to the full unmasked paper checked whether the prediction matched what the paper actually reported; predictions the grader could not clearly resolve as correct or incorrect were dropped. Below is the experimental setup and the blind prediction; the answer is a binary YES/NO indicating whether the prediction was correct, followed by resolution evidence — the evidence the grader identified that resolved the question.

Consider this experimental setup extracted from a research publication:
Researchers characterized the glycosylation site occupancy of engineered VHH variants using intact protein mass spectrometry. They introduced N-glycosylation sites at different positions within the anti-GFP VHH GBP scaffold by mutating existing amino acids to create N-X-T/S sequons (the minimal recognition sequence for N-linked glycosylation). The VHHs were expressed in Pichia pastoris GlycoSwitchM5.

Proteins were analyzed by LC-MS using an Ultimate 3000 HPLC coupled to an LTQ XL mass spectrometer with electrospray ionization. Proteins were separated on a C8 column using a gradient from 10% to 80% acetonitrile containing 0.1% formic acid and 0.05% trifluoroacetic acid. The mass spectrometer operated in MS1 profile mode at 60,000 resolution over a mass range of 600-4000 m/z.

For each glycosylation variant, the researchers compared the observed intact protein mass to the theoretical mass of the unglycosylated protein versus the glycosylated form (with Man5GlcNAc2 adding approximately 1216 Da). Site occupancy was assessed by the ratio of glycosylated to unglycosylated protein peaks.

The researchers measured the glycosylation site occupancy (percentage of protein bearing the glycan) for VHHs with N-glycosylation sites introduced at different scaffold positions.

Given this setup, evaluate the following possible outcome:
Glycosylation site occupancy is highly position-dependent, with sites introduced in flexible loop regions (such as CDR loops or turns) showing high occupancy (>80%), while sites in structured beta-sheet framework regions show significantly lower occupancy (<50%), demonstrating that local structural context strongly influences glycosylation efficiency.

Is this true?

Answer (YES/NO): NO